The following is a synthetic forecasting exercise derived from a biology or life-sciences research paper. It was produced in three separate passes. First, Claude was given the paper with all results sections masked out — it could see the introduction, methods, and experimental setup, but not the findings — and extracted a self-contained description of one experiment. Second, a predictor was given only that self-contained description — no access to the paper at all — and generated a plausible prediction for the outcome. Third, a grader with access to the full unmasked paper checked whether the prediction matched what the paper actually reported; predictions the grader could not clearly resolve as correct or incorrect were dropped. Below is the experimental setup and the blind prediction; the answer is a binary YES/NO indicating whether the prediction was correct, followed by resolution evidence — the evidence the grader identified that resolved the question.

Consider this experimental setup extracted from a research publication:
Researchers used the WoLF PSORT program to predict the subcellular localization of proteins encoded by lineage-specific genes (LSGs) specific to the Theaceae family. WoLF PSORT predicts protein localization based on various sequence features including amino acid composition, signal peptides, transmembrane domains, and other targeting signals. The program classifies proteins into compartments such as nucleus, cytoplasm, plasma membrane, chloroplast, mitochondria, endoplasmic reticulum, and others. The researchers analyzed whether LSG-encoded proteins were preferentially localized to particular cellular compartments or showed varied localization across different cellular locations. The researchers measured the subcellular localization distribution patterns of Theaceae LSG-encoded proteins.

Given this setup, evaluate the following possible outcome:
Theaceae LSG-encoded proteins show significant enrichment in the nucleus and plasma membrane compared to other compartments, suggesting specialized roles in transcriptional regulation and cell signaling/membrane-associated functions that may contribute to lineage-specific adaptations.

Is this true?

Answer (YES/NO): NO